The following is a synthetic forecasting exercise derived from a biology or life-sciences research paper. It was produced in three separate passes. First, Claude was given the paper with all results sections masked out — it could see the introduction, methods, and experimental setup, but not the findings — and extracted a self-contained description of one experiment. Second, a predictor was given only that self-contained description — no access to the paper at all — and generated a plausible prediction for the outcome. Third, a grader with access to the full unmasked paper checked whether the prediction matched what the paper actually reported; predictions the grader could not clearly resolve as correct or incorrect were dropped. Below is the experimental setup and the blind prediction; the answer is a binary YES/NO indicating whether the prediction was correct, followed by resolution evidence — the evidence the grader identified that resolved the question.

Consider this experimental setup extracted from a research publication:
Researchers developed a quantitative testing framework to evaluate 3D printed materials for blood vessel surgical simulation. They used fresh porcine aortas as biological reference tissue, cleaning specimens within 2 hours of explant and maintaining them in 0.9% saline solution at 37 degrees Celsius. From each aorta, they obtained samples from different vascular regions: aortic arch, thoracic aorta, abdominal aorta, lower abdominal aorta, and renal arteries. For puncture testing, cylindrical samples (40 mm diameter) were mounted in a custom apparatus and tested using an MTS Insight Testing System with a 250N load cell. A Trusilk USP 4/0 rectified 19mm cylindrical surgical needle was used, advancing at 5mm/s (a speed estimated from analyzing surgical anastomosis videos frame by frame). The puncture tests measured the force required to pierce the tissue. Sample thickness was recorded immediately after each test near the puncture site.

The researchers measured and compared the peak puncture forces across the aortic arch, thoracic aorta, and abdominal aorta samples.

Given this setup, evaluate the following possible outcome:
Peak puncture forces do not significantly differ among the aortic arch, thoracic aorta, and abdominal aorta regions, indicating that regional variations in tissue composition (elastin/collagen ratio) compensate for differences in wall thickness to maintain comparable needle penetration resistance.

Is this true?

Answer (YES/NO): NO